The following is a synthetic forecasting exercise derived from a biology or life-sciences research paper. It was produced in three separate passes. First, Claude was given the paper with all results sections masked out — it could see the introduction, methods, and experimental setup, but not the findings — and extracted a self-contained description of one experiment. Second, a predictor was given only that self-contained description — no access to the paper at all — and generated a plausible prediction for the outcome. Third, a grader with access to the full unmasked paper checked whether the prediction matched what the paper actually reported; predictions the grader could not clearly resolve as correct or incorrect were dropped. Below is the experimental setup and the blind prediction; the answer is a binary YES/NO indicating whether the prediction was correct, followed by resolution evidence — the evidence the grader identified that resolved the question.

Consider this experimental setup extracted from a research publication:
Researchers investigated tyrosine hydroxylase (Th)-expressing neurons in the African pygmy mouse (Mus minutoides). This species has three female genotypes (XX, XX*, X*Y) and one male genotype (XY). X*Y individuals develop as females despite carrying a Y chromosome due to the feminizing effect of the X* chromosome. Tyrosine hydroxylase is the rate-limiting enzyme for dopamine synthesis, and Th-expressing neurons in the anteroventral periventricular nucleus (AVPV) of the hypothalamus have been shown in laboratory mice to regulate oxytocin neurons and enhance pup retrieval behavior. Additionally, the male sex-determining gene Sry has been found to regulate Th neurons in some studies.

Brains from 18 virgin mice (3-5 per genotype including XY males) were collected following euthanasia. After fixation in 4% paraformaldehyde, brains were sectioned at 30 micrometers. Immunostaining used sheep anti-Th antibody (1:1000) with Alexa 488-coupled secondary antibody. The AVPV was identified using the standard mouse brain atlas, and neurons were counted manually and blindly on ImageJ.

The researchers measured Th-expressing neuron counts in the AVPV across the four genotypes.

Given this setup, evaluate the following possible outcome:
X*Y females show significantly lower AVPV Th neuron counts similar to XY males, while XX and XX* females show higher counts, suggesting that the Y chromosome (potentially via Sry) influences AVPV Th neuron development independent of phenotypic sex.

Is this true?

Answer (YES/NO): NO